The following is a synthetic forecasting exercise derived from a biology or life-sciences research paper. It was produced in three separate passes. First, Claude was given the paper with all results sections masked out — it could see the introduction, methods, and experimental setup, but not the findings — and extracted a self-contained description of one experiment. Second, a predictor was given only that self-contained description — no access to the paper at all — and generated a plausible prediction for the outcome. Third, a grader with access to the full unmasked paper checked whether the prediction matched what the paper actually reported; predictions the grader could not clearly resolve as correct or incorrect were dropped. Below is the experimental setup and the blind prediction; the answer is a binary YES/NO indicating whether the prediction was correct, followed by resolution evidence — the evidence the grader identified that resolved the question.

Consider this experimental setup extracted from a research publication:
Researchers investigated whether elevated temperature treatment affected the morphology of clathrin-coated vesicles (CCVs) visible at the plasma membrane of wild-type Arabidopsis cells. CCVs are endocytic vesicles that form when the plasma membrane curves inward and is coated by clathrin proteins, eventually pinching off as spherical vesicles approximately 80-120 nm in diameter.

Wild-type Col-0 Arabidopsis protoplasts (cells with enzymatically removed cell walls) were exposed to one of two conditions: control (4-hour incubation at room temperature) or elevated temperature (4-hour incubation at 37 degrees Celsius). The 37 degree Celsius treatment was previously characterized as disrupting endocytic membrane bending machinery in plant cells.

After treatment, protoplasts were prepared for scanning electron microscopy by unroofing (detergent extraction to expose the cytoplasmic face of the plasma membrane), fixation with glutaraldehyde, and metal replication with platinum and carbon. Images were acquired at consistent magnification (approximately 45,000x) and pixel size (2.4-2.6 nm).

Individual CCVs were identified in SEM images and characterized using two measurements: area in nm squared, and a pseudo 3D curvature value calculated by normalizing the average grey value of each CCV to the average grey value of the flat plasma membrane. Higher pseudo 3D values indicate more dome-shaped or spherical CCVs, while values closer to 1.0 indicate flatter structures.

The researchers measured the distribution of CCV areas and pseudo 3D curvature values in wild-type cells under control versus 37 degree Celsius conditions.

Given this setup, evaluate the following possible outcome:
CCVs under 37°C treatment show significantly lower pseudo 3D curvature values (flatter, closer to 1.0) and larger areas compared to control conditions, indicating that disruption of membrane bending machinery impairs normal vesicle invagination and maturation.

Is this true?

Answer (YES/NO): NO